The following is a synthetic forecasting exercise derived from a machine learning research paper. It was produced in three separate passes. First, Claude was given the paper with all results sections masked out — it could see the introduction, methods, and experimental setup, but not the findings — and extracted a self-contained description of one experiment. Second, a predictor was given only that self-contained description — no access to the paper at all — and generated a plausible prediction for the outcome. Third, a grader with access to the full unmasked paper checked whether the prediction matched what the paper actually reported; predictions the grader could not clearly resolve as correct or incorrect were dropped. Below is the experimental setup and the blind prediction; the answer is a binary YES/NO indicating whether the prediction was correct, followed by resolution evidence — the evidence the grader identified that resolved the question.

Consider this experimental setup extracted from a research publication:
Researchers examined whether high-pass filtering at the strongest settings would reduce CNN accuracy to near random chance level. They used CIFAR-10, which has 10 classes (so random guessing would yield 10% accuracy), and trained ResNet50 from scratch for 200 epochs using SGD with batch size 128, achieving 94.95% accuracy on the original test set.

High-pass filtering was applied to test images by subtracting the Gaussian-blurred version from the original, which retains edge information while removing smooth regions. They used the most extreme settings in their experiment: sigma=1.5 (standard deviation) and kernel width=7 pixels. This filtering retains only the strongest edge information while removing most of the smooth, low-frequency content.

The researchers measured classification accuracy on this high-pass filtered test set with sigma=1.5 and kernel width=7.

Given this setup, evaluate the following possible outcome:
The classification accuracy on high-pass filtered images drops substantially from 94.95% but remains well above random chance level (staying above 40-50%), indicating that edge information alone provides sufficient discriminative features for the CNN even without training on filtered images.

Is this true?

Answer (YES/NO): NO